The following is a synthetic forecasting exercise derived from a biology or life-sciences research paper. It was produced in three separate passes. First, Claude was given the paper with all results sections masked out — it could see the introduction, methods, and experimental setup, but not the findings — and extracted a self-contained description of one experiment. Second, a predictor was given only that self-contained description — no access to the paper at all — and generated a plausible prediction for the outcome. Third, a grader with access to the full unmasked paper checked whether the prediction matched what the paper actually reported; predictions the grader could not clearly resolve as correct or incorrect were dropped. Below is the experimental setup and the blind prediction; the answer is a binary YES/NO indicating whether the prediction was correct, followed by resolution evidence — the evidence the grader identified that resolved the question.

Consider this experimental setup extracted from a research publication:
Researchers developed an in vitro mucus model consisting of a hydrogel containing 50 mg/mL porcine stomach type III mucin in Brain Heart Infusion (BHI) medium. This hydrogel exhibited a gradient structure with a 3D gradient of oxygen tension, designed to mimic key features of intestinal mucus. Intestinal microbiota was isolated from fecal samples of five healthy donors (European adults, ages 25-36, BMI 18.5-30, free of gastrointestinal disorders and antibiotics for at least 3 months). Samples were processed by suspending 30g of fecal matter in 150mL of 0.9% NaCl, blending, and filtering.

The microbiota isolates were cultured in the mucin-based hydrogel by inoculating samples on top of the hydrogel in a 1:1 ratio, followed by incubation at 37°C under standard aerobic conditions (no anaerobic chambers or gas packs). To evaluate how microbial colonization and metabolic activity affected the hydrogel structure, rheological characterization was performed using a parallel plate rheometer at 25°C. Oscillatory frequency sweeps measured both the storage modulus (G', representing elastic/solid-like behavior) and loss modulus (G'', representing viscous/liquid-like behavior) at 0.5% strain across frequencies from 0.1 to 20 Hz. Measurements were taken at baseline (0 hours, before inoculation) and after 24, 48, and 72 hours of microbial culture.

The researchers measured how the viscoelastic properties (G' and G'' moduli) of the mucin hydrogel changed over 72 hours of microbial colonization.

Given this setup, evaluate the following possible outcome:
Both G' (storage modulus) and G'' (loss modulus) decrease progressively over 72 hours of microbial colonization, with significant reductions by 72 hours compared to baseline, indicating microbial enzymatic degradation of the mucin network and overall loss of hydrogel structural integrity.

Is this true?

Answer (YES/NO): NO